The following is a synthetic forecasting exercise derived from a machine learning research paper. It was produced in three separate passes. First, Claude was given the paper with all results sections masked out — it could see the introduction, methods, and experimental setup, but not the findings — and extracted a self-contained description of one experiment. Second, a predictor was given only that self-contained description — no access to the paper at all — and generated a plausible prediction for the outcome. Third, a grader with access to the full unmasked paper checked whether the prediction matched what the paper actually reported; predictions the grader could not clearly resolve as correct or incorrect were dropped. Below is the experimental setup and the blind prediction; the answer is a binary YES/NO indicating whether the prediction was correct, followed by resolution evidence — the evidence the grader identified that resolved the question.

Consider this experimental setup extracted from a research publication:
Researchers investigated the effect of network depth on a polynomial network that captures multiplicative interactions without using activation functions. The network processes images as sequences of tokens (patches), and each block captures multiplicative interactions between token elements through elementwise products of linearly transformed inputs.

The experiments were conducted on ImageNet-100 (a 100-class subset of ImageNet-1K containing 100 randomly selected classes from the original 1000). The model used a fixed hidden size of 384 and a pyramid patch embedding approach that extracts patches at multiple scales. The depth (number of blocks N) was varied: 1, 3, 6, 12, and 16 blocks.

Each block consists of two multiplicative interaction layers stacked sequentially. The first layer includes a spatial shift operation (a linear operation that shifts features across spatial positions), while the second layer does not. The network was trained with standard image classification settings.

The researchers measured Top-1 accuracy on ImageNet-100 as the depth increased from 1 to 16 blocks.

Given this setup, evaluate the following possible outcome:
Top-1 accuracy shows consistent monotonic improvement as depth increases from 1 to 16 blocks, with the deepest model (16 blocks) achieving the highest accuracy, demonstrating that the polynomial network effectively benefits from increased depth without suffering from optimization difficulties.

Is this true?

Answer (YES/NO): YES